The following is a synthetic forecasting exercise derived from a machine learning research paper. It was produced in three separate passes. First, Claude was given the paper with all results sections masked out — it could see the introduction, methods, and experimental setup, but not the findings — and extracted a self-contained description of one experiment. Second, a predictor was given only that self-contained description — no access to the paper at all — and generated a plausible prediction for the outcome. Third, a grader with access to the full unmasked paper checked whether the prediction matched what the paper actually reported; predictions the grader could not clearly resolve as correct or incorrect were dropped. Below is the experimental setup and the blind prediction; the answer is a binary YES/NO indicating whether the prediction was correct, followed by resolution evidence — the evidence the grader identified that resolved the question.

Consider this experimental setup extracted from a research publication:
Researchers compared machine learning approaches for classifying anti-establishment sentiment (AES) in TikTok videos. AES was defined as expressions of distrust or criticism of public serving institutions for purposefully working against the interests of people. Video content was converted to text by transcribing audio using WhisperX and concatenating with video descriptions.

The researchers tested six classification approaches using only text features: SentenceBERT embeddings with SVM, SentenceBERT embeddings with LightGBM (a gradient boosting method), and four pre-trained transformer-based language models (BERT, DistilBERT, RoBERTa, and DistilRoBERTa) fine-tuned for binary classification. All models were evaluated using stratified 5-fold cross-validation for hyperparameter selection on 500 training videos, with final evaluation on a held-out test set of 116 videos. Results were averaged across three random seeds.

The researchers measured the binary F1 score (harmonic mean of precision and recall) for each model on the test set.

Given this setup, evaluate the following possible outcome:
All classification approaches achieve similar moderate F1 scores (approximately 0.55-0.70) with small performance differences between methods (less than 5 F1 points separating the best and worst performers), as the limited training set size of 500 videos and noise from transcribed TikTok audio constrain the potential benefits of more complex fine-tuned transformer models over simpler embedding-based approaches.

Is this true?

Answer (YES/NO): NO